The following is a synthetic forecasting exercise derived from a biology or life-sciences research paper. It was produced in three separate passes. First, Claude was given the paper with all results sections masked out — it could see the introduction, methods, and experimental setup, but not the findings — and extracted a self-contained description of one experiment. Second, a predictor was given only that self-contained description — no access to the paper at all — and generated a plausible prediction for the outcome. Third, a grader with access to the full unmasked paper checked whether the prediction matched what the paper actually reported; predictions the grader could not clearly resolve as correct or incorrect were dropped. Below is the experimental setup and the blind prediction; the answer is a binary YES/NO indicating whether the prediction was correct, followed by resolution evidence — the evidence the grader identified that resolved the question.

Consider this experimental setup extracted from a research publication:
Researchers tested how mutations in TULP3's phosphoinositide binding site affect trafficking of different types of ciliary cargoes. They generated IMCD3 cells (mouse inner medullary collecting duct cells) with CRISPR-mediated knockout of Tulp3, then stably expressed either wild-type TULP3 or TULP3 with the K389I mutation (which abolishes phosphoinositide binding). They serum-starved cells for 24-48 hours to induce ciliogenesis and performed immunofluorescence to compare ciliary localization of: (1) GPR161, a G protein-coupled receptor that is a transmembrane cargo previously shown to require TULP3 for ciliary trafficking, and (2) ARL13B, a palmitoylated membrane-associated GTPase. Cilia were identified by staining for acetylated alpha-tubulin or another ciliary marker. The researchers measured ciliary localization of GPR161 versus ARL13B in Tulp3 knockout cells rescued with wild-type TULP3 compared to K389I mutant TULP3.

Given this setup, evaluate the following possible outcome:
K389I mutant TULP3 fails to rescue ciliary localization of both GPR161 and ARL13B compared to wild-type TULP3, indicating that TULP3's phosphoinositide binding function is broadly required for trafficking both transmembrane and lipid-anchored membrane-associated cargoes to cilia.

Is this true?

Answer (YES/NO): NO